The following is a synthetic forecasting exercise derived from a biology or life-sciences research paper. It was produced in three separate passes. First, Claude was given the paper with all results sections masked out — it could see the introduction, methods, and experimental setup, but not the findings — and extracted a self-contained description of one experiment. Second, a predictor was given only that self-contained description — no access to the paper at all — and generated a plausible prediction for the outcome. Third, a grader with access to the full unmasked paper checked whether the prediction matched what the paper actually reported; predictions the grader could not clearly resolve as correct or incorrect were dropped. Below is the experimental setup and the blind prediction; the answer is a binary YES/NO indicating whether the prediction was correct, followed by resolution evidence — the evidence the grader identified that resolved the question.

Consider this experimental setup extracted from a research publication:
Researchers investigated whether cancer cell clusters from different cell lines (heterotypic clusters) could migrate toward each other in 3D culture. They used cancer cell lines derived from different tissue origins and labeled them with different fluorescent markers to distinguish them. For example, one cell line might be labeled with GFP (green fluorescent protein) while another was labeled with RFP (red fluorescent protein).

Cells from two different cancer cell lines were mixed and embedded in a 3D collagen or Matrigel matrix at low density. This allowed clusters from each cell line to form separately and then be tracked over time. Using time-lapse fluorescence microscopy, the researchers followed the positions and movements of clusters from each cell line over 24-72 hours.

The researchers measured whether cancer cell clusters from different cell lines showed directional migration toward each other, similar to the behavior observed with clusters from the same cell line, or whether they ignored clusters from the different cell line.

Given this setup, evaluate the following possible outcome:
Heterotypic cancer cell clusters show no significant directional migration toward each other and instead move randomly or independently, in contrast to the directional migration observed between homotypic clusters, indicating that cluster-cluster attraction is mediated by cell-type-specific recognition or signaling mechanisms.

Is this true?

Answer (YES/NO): NO